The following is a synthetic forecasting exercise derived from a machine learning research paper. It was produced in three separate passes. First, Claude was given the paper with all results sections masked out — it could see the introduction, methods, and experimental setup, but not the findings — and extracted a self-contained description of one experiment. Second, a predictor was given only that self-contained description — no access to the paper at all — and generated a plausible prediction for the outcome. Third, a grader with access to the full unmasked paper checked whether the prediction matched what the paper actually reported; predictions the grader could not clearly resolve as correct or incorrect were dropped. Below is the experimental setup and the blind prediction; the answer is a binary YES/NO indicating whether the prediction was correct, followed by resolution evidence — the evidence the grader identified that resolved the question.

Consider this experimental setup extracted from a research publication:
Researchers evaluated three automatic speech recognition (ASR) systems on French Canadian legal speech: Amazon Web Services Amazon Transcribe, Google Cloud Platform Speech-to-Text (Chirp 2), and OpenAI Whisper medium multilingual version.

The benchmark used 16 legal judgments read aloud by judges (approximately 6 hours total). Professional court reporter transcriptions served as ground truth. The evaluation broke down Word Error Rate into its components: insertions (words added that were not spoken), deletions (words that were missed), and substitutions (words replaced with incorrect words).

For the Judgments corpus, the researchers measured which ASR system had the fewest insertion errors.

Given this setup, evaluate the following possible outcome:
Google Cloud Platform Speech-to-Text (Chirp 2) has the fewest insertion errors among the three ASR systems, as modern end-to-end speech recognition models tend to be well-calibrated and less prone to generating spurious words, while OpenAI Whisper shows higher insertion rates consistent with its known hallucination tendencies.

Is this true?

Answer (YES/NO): NO